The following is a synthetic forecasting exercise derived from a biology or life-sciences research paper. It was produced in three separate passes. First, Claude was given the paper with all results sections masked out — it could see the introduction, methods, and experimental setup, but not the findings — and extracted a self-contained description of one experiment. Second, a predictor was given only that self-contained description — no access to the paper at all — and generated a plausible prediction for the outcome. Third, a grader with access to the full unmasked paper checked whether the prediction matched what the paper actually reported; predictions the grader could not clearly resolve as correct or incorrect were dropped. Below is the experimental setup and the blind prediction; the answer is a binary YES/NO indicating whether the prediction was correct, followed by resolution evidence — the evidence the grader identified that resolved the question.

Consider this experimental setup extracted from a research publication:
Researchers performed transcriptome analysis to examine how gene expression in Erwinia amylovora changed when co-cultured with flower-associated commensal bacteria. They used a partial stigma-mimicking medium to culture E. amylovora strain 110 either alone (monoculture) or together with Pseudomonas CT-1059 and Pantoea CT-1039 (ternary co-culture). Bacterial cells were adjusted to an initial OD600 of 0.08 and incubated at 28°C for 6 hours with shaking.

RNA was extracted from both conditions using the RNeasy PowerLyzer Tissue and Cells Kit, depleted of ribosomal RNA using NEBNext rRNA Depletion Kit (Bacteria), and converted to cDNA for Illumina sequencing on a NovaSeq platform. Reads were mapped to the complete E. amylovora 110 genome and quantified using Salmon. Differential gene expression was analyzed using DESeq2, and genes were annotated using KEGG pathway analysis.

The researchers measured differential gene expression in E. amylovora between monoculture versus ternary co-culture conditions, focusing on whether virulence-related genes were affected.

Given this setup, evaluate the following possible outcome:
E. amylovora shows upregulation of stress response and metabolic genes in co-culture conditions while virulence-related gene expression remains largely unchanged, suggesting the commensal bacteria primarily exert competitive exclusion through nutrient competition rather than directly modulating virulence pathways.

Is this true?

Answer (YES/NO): NO